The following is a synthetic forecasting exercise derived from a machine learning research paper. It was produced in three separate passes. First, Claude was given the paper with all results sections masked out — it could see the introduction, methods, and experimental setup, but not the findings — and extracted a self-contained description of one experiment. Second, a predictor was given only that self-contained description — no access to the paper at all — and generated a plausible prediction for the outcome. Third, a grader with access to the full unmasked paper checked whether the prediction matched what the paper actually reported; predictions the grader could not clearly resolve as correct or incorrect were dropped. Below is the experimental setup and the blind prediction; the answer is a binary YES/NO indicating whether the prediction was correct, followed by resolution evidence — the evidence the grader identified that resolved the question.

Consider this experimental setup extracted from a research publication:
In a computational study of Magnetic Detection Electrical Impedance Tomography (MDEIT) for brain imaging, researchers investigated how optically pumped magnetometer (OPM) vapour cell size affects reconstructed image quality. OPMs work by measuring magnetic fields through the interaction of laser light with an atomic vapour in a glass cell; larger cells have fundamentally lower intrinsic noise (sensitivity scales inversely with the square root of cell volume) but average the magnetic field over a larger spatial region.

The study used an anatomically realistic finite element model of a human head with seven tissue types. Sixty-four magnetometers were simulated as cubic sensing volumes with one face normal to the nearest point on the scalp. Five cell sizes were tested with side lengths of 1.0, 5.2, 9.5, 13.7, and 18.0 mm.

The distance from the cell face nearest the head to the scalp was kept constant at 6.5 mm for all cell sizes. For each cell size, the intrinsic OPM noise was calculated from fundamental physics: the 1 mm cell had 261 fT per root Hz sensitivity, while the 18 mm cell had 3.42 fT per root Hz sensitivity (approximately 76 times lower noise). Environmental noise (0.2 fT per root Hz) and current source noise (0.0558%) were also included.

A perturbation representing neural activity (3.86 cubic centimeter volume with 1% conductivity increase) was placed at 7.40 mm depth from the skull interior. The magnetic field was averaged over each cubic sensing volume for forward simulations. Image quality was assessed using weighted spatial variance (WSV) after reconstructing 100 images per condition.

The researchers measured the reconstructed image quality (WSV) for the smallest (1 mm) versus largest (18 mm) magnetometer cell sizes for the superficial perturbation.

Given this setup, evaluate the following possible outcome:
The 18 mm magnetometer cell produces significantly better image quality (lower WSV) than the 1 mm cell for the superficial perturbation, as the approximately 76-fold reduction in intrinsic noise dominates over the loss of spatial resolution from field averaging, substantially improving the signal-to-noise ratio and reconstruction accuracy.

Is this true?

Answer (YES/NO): YES